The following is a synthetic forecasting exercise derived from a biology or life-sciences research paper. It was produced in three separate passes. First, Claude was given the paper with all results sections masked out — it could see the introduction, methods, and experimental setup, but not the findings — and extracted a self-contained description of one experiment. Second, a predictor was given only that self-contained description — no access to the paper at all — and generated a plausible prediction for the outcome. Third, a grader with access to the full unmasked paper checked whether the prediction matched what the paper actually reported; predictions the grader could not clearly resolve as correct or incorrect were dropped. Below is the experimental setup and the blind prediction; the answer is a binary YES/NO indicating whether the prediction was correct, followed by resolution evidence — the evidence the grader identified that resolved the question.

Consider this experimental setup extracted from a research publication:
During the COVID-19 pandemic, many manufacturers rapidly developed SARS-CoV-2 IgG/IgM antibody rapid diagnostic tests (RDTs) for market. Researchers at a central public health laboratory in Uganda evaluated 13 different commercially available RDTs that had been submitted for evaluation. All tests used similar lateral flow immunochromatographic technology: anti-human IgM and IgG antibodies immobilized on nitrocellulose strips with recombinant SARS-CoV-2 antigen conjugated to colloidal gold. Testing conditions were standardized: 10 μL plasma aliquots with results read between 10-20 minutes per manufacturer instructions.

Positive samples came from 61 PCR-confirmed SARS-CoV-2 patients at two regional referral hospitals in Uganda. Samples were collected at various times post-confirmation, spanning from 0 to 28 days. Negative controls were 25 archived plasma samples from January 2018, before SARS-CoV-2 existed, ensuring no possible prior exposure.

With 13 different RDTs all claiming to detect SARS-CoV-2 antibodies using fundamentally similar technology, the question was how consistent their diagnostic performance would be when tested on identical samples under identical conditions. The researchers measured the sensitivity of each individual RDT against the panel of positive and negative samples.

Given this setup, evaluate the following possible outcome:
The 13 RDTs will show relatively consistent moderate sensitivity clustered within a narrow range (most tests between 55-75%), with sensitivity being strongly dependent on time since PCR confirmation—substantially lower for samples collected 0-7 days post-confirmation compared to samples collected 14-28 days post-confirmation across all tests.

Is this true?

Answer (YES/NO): NO